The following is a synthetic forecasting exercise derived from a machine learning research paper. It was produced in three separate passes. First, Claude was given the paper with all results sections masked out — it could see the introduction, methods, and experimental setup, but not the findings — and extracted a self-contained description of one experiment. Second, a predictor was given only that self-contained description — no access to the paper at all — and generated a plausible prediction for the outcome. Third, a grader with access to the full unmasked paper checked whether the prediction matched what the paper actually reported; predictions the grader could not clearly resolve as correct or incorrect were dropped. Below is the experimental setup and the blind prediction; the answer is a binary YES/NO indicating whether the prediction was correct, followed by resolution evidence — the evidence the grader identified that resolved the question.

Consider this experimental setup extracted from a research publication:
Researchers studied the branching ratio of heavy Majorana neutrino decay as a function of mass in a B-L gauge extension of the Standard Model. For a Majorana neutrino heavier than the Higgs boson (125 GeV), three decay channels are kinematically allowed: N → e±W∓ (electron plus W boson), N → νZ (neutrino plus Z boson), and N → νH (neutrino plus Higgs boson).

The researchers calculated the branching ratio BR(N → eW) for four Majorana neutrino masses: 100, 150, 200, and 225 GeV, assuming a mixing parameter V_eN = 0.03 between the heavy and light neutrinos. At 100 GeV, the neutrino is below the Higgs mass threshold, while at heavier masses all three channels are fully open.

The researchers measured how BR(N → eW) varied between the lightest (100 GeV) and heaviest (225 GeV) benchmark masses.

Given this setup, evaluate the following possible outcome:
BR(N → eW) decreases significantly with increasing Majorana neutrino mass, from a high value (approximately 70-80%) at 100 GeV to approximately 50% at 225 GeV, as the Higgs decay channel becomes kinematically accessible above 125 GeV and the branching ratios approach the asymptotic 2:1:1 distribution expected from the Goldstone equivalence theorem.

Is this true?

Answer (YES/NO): NO